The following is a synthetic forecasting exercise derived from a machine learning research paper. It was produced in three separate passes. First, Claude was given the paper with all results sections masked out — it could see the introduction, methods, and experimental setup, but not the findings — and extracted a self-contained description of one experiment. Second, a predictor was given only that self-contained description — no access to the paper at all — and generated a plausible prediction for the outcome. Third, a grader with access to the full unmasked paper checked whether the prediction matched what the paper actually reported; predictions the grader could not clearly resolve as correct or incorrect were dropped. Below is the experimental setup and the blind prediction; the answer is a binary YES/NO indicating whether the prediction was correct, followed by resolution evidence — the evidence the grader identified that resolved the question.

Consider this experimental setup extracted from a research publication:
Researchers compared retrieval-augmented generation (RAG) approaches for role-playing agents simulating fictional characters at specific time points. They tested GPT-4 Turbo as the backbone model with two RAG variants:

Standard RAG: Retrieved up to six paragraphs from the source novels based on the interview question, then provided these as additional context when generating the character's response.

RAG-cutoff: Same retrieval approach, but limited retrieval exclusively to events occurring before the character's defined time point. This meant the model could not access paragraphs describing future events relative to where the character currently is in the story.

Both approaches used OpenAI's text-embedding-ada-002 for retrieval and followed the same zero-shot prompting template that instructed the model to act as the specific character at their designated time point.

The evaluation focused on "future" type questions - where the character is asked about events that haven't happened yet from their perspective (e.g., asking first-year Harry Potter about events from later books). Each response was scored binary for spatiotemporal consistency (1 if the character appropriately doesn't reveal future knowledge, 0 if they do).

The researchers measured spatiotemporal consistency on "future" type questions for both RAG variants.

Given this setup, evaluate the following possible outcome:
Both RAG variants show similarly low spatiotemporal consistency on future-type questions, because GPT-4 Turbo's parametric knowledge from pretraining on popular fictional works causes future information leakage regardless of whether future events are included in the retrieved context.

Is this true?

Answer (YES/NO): NO